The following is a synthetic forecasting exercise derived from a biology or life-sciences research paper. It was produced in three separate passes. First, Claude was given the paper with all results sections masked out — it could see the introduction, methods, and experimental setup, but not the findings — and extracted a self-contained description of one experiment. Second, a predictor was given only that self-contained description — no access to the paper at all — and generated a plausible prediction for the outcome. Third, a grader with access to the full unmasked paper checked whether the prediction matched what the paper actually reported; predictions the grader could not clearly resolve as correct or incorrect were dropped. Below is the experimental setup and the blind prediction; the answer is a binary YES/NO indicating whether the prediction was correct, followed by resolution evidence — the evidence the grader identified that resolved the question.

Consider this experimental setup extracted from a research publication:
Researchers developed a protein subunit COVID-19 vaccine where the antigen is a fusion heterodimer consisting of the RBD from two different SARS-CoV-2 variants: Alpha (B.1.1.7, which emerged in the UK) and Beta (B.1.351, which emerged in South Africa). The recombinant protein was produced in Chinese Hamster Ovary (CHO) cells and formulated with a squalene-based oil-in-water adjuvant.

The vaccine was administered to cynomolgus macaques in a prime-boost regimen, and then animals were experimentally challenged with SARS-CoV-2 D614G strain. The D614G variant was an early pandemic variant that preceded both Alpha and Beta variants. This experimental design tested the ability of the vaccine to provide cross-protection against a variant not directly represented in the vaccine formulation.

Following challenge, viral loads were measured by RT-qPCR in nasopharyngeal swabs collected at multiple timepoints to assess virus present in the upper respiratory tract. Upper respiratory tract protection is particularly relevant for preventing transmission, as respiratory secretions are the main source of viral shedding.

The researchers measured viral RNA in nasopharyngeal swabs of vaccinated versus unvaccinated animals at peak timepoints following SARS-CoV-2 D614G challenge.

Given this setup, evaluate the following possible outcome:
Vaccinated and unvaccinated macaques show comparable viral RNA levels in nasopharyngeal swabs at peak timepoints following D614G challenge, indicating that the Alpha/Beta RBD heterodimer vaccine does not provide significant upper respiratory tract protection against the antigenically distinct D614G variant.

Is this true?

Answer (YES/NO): NO